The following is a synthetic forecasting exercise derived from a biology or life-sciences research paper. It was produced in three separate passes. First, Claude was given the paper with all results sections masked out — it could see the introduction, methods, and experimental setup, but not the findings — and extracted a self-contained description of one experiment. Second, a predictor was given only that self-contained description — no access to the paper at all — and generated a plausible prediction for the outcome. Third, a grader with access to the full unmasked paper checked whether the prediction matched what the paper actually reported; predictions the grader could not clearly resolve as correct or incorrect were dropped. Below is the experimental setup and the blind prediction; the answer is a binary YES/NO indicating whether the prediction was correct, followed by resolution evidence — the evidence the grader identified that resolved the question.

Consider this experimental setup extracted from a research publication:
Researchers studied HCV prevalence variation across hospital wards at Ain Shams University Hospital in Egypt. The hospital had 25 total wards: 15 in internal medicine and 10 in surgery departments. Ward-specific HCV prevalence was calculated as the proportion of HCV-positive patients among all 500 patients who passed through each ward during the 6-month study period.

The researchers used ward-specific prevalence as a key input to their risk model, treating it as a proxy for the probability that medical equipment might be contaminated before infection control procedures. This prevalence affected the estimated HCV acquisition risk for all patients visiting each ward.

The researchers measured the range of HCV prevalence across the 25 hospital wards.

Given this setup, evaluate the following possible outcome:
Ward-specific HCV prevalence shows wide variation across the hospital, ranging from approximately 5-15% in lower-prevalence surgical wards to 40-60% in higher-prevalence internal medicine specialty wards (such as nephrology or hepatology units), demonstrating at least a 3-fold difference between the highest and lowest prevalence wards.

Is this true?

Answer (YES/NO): NO